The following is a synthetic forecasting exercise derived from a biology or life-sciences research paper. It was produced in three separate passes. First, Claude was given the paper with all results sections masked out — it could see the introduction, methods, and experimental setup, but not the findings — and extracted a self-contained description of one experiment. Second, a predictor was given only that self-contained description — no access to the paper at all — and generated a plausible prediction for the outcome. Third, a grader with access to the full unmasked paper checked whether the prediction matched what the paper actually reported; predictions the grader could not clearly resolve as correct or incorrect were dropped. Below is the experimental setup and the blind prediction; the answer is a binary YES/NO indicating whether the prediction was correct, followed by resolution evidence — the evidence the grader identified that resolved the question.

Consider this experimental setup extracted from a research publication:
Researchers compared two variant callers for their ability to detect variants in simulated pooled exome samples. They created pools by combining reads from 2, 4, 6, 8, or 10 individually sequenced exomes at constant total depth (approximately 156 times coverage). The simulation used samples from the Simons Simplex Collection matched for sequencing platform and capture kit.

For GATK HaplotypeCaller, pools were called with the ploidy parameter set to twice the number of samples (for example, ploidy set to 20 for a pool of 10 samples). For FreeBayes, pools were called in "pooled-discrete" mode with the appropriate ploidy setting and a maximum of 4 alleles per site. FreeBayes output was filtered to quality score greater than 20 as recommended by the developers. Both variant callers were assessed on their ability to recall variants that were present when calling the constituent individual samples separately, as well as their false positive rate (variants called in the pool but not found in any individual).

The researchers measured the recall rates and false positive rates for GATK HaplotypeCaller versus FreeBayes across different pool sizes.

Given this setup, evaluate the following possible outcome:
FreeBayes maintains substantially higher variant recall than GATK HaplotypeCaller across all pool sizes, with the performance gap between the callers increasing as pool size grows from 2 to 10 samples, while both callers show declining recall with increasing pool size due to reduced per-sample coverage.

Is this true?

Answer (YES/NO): NO